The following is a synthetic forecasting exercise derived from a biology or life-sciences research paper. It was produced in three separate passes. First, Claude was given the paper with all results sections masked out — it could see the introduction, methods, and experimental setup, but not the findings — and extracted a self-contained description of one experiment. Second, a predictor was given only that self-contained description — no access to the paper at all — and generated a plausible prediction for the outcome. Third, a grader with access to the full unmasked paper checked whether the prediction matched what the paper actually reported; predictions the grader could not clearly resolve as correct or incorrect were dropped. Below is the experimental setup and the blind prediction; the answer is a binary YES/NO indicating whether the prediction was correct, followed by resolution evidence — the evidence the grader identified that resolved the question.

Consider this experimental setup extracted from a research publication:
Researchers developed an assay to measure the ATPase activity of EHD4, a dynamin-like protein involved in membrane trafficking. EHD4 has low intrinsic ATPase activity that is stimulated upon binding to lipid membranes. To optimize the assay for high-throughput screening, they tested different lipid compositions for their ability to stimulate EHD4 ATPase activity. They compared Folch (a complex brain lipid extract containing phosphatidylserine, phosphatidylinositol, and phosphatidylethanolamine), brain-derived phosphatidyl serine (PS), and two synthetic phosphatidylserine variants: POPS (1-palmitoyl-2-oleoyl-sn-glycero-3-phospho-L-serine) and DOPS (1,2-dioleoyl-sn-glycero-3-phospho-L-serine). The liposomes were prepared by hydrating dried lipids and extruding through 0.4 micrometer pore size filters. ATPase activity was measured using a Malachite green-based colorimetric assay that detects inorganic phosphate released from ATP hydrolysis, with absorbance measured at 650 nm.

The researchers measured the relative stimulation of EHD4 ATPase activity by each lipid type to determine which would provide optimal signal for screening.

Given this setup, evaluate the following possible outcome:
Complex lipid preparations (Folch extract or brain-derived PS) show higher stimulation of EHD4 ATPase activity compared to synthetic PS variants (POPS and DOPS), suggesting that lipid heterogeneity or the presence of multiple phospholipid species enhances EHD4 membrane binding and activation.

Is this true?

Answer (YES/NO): NO